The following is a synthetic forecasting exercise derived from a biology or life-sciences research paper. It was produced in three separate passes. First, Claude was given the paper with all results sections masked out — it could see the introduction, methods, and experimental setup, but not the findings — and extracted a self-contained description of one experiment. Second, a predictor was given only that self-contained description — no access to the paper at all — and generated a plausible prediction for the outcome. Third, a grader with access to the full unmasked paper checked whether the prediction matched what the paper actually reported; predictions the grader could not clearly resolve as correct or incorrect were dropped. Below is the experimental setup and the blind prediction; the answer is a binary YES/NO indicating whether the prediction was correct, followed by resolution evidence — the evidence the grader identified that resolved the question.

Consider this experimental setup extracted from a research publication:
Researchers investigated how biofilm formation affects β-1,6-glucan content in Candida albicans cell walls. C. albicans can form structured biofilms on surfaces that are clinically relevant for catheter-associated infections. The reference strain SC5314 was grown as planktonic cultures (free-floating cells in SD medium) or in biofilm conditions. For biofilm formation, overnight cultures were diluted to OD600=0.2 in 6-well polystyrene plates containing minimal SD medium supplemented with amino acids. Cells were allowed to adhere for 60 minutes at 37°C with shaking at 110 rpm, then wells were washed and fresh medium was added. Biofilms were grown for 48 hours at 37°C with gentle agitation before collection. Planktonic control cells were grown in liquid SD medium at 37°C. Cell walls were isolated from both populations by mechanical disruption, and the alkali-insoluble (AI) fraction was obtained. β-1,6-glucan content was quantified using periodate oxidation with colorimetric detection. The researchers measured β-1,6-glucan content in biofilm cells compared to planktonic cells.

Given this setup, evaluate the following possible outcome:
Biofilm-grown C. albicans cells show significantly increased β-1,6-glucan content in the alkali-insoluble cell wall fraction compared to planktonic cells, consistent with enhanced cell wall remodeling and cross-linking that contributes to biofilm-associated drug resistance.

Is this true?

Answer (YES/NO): NO